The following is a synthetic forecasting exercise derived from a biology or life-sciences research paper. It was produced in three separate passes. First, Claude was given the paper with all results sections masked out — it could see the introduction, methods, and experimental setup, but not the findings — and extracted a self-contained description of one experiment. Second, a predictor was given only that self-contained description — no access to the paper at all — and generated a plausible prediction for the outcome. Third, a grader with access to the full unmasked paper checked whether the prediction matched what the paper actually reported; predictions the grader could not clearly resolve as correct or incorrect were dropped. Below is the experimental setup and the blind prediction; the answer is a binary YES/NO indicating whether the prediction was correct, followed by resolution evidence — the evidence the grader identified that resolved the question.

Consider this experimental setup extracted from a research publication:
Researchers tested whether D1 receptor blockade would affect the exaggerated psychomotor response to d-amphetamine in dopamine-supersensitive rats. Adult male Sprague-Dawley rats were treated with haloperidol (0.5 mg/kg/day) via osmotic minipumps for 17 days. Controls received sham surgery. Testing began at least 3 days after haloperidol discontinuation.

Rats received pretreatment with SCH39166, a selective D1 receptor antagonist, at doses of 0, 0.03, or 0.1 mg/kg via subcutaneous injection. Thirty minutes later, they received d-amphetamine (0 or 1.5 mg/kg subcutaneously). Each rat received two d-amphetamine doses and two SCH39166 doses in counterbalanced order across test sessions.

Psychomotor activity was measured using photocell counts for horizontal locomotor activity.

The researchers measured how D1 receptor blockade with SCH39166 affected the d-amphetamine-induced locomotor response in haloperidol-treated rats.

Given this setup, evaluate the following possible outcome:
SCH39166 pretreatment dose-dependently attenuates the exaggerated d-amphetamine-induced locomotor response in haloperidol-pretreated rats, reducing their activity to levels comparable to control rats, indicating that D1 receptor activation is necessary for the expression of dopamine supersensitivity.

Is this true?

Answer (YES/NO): YES